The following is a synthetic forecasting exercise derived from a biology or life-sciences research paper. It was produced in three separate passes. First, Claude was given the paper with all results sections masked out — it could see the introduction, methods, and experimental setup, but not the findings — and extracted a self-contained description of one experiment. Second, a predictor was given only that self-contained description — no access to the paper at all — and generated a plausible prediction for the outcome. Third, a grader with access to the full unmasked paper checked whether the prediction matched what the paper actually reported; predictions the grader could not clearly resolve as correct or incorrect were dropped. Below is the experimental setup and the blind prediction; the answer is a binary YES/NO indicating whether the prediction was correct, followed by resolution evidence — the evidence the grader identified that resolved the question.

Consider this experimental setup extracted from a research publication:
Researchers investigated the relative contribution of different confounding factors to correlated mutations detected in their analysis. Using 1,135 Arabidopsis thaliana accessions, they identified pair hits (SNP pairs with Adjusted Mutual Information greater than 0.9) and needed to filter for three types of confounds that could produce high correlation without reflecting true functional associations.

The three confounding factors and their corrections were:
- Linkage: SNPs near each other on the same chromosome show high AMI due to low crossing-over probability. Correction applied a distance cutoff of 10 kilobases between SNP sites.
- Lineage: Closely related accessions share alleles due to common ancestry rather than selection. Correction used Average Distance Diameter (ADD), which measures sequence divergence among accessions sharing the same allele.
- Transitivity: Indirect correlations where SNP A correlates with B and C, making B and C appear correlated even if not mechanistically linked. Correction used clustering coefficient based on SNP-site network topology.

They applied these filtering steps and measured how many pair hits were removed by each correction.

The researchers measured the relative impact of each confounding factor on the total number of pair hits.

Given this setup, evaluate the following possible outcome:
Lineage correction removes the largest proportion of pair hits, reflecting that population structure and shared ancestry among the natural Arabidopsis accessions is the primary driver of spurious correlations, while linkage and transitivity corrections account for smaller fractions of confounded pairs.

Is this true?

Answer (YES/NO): NO